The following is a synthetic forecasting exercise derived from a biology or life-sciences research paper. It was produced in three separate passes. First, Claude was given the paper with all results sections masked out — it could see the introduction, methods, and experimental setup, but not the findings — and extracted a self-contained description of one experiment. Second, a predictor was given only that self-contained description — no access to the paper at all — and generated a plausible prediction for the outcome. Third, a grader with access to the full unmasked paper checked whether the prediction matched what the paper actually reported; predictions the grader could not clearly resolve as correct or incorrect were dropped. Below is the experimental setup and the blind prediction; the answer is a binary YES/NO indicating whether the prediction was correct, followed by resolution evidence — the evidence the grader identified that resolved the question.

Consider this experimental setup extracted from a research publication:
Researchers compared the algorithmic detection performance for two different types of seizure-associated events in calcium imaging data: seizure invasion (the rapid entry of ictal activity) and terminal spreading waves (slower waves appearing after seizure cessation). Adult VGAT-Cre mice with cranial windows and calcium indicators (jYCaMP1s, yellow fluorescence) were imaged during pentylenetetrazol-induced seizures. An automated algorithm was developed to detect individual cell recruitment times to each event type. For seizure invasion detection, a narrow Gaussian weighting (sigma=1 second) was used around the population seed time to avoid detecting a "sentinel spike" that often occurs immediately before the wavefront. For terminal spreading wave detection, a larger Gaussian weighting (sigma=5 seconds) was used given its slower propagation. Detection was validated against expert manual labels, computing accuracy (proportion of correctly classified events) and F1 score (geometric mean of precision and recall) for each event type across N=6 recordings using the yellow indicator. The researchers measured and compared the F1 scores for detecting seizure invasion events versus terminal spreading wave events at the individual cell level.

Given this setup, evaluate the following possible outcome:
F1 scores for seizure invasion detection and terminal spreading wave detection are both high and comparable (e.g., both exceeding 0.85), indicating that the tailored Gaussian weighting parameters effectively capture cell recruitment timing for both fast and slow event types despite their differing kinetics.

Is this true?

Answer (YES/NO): YES